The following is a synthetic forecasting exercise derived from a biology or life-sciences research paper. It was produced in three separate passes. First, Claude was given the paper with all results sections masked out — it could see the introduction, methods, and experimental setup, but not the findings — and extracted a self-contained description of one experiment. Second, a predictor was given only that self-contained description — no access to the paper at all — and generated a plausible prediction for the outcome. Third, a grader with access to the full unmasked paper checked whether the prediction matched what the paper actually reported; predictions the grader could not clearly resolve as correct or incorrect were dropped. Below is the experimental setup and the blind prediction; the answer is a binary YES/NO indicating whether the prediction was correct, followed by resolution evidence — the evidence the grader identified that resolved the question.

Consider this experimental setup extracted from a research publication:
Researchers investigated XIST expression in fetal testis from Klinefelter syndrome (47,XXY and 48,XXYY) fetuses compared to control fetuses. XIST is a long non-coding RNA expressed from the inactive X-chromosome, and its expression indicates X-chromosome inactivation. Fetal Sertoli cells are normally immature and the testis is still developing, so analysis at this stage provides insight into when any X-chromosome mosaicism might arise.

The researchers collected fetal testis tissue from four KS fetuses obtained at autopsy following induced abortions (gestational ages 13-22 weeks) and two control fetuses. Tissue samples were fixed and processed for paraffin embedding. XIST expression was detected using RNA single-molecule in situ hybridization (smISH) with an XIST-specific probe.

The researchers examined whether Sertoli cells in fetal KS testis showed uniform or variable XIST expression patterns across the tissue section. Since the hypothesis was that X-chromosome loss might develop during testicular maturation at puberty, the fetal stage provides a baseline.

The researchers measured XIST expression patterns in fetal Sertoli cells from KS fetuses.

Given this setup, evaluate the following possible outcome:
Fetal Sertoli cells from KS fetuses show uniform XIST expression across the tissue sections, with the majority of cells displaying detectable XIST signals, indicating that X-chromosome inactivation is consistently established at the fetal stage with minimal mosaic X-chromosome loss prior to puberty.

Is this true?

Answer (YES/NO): YES